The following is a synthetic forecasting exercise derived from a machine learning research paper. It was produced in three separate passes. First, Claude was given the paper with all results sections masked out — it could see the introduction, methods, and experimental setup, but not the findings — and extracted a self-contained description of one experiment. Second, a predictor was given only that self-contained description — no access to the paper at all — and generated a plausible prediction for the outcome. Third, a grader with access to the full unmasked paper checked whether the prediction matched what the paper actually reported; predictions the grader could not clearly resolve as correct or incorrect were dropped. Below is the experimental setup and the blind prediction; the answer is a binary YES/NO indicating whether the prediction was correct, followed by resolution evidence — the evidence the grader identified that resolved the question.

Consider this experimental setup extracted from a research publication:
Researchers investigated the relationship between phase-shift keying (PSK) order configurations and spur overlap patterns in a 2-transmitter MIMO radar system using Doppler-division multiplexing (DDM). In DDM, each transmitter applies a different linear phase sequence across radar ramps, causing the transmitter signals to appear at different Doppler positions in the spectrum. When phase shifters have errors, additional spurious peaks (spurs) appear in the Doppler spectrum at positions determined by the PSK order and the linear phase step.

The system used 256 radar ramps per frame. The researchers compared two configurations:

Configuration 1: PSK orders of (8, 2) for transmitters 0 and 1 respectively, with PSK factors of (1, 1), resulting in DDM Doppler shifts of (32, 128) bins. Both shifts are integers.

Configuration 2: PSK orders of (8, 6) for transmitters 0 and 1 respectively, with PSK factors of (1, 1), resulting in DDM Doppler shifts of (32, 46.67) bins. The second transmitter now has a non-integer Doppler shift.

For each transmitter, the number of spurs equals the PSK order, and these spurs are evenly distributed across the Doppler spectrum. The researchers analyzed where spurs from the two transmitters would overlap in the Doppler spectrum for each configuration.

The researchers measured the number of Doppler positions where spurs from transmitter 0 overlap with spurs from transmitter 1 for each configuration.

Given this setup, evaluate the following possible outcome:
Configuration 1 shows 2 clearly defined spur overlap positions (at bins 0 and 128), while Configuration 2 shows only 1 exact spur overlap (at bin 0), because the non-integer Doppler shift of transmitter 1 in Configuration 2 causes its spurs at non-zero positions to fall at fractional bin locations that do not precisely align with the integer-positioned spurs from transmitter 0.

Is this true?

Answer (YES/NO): NO